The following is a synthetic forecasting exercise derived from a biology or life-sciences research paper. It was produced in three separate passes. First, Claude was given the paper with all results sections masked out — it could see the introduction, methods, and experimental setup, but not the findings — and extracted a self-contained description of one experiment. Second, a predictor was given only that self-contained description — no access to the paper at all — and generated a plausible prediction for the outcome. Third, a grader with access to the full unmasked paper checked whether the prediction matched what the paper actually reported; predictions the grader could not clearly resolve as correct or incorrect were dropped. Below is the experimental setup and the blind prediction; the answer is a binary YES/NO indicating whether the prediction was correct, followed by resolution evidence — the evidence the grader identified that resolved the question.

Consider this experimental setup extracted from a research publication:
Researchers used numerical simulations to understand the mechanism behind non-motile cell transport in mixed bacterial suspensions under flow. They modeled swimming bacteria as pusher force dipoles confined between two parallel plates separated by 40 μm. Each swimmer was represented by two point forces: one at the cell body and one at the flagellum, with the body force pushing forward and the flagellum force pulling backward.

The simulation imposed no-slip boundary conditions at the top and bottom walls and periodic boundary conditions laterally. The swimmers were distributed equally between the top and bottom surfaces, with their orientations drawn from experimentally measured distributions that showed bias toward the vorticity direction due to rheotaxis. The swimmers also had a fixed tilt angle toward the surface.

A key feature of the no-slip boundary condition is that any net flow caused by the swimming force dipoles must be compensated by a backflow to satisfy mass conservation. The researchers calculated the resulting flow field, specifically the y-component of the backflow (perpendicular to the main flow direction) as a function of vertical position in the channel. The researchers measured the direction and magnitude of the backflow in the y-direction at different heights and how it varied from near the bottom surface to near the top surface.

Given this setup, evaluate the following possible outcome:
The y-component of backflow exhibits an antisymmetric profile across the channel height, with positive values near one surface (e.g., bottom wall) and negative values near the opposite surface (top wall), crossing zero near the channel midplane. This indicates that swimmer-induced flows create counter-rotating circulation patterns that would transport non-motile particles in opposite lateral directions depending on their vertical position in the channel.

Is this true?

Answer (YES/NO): YES